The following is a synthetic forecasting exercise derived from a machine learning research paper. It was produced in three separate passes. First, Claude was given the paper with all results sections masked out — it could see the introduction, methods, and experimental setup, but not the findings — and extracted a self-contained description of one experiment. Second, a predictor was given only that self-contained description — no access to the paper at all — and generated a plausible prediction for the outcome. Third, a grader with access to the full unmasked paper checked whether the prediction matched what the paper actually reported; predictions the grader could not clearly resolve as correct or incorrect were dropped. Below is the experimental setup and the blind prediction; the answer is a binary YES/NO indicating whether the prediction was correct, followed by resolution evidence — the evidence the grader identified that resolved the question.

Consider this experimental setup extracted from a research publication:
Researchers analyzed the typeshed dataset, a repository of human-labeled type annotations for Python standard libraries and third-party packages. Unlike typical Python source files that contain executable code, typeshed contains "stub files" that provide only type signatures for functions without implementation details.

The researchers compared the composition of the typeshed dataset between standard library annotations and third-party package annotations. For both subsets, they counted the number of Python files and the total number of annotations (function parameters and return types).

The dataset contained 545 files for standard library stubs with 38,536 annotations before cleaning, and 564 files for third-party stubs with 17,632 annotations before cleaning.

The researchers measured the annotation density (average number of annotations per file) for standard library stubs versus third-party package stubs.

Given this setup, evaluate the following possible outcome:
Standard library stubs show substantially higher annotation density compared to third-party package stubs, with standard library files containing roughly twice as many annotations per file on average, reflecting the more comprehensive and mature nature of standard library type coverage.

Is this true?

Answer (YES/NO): YES